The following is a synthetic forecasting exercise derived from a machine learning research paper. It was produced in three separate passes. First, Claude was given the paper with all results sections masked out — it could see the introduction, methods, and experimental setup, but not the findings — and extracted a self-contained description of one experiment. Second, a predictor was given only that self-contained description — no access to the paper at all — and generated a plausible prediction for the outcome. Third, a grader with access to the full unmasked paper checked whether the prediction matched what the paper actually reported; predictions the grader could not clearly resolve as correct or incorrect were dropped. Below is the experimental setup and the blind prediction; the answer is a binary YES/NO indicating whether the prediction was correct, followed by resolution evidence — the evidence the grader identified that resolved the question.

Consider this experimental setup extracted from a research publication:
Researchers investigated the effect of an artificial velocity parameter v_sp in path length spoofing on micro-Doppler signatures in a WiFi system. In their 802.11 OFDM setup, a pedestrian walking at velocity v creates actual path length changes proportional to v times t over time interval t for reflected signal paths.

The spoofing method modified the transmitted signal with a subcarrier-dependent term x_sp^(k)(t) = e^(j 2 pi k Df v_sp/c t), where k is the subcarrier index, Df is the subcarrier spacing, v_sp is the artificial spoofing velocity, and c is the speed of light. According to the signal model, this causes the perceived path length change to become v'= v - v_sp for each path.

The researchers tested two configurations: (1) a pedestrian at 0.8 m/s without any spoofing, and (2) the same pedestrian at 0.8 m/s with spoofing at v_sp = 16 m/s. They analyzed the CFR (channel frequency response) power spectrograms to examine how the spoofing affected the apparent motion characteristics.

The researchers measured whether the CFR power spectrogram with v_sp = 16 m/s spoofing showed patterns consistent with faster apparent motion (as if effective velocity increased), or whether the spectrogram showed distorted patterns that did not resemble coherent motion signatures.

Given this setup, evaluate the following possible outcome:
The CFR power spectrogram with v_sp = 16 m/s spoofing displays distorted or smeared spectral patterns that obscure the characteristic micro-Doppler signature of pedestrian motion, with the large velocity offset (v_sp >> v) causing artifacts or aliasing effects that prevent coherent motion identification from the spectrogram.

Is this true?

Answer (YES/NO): NO